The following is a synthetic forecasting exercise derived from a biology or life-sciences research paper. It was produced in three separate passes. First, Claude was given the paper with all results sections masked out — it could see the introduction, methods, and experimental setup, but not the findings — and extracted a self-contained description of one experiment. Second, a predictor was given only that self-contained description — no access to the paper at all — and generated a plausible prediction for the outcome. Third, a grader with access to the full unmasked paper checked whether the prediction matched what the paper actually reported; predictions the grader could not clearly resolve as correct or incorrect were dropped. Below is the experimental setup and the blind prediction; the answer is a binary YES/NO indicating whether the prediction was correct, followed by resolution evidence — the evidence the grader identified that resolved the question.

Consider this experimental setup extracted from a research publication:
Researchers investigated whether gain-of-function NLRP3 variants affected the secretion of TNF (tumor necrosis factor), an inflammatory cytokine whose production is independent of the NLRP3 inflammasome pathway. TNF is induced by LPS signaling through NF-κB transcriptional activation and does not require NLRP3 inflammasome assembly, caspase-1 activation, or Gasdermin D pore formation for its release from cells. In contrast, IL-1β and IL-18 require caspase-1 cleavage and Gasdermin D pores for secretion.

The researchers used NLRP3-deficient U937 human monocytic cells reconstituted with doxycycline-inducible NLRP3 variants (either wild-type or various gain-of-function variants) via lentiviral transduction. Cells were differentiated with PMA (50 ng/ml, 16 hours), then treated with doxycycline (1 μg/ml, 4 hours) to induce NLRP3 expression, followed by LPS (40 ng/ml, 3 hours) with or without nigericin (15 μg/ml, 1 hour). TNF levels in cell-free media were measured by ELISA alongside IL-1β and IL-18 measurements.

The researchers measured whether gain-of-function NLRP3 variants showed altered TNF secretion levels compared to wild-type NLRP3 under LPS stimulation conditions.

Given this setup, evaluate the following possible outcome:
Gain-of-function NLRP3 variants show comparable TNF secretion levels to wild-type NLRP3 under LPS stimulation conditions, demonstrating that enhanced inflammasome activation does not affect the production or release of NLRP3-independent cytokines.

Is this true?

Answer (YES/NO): YES